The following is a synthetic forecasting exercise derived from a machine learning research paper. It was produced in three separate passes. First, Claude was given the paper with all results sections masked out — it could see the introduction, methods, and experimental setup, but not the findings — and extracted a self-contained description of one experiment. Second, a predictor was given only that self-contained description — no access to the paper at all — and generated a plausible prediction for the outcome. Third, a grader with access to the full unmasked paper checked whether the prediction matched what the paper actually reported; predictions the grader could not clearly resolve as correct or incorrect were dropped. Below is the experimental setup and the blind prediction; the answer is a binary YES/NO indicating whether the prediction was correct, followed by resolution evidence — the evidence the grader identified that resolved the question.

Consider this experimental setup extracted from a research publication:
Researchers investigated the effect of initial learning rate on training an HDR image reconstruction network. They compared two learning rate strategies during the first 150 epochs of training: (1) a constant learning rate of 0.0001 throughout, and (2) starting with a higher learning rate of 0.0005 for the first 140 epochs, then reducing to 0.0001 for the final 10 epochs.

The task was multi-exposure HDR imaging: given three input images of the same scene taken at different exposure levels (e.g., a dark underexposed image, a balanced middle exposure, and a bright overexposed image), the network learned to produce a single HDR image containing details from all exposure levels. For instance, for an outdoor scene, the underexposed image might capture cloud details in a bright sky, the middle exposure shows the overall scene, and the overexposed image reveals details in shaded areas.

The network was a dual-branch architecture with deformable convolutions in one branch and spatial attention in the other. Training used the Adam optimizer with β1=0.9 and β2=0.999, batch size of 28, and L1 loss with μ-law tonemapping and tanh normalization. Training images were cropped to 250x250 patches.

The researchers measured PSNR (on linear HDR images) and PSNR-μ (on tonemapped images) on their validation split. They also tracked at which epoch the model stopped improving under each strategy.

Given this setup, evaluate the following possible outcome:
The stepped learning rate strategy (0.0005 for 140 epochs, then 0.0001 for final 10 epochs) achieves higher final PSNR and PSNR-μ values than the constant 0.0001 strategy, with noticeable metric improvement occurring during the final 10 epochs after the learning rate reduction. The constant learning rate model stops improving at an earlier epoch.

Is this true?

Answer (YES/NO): YES